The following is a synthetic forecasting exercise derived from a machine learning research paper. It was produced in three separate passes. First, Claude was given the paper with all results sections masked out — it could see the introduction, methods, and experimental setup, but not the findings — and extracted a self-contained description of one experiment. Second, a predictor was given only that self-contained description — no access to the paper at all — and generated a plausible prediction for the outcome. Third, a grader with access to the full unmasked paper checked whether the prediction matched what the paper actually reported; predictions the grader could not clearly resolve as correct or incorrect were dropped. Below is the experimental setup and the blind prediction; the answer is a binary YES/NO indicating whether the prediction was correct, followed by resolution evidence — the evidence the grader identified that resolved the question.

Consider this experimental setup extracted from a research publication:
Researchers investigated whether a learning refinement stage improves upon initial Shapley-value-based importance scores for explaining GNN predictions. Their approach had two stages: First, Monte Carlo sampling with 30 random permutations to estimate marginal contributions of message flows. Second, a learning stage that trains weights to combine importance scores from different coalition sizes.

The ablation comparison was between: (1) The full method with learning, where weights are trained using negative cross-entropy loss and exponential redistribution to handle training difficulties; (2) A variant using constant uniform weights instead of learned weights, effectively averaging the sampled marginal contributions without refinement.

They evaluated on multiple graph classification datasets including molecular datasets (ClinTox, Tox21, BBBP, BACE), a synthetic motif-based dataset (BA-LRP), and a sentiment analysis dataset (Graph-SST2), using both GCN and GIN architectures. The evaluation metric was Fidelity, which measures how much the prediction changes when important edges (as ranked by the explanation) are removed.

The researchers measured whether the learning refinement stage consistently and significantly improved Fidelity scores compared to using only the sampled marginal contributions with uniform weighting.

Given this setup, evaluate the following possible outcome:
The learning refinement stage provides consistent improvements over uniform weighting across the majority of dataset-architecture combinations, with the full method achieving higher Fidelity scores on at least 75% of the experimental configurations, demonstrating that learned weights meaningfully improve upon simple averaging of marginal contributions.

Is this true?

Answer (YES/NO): YES